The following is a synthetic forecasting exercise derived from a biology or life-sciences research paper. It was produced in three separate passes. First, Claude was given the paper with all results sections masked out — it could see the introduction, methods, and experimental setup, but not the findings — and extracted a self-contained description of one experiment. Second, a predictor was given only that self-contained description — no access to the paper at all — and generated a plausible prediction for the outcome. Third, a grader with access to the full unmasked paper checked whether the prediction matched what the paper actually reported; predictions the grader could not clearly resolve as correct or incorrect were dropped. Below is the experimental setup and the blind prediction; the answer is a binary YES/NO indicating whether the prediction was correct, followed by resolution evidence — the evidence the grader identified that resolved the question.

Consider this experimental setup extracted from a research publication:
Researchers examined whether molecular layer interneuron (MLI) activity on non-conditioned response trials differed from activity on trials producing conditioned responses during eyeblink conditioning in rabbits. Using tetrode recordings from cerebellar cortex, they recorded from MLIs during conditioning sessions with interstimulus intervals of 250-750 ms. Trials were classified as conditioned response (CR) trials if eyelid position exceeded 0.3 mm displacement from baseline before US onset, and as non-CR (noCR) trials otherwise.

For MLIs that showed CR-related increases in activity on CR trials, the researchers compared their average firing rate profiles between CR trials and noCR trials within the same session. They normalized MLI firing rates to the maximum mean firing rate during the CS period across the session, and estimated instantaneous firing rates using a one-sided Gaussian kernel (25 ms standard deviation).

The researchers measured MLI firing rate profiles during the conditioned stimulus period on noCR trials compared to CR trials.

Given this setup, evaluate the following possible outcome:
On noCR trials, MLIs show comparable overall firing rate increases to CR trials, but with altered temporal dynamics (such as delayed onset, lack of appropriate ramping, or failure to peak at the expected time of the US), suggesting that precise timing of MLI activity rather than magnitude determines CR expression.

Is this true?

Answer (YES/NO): NO